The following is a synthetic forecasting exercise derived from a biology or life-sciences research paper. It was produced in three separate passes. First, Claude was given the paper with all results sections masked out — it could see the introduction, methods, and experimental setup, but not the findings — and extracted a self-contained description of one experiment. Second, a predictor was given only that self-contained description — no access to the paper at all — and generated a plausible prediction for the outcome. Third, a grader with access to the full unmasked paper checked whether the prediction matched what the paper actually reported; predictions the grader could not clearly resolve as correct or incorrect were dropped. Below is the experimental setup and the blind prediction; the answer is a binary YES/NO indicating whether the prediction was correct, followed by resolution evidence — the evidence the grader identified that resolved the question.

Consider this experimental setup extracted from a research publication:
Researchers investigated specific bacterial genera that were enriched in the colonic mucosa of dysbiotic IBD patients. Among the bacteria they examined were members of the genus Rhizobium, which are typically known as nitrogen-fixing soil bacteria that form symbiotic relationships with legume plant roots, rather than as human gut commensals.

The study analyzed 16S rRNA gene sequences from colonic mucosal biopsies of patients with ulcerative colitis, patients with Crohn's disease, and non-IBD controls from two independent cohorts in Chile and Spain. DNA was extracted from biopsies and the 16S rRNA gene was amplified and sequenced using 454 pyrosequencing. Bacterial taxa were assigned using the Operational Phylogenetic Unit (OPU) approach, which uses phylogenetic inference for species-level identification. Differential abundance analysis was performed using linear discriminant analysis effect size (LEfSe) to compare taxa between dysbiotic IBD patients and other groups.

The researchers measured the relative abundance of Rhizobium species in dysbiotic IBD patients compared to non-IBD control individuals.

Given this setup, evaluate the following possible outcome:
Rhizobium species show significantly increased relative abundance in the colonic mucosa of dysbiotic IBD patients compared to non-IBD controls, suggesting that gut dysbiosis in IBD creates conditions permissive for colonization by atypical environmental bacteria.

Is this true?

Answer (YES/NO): YES